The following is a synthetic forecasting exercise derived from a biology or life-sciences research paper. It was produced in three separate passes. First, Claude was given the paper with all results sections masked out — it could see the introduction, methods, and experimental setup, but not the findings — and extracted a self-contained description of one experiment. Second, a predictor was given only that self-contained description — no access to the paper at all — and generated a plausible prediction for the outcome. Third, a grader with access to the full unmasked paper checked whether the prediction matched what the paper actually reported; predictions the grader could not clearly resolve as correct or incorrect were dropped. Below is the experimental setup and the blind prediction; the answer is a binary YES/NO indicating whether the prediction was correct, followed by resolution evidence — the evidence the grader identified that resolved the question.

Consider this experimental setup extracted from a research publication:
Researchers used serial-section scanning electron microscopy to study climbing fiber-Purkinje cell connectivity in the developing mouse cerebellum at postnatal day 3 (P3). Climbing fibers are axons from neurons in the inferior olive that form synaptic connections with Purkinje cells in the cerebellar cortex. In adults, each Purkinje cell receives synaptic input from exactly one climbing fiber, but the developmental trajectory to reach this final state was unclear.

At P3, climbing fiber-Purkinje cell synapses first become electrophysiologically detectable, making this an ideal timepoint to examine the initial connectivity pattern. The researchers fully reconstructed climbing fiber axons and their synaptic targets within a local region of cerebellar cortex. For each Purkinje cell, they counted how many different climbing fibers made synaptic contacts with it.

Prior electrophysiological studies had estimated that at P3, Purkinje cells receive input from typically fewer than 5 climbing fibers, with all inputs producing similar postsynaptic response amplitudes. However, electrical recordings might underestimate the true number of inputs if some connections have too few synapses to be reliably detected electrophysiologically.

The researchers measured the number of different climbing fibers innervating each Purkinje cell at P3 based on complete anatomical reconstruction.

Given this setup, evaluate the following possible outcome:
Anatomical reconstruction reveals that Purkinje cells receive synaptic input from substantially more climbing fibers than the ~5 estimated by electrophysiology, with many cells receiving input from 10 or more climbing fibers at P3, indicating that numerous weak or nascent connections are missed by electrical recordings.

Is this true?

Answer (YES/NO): NO